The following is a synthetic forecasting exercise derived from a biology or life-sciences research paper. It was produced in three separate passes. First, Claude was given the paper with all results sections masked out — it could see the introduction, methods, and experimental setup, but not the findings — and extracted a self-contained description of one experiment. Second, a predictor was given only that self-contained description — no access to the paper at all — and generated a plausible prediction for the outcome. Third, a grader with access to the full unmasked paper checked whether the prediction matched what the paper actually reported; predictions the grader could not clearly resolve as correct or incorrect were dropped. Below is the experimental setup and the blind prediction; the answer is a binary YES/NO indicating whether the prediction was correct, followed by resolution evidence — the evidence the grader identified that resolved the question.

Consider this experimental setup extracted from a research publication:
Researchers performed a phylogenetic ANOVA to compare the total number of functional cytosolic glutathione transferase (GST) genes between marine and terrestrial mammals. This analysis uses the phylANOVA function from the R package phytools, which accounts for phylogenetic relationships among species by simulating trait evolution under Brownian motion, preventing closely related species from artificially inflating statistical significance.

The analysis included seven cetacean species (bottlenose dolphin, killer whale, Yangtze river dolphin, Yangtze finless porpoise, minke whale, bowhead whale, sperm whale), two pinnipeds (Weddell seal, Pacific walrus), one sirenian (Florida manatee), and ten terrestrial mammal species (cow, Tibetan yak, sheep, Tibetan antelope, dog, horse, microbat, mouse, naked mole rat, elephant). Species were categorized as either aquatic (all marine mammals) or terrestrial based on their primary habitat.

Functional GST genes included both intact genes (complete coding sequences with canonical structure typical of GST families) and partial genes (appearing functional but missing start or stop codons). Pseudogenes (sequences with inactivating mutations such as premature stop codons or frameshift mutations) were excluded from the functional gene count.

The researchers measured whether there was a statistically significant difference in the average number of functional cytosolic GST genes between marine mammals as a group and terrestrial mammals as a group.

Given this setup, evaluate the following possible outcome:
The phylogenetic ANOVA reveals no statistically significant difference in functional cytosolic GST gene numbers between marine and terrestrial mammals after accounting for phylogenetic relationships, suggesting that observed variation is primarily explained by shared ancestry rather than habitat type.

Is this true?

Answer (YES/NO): NO